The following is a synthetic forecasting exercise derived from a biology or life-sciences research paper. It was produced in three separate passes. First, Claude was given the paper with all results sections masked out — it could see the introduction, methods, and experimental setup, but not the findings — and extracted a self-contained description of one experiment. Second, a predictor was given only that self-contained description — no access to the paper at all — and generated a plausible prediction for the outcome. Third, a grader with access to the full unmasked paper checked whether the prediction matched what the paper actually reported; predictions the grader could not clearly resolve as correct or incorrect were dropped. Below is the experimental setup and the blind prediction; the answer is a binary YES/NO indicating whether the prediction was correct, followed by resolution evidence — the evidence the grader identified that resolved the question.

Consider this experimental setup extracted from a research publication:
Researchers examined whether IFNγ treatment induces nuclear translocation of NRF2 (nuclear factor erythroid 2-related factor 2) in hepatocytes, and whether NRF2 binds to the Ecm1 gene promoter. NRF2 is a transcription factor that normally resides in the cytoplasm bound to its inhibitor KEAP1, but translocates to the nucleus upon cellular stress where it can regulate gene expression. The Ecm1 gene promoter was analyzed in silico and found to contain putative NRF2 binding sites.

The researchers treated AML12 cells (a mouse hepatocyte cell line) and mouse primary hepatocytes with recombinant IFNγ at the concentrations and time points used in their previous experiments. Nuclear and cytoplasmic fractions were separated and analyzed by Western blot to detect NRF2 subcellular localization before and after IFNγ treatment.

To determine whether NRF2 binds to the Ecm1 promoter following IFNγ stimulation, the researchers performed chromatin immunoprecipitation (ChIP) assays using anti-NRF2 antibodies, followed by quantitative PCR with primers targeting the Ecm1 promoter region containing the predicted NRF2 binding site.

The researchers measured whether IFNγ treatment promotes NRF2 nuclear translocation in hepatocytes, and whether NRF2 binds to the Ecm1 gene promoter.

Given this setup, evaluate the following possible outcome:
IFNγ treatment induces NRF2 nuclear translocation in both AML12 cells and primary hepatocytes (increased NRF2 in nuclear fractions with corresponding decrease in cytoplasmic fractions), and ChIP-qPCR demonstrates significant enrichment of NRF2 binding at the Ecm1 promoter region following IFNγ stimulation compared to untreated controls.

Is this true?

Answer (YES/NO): NO